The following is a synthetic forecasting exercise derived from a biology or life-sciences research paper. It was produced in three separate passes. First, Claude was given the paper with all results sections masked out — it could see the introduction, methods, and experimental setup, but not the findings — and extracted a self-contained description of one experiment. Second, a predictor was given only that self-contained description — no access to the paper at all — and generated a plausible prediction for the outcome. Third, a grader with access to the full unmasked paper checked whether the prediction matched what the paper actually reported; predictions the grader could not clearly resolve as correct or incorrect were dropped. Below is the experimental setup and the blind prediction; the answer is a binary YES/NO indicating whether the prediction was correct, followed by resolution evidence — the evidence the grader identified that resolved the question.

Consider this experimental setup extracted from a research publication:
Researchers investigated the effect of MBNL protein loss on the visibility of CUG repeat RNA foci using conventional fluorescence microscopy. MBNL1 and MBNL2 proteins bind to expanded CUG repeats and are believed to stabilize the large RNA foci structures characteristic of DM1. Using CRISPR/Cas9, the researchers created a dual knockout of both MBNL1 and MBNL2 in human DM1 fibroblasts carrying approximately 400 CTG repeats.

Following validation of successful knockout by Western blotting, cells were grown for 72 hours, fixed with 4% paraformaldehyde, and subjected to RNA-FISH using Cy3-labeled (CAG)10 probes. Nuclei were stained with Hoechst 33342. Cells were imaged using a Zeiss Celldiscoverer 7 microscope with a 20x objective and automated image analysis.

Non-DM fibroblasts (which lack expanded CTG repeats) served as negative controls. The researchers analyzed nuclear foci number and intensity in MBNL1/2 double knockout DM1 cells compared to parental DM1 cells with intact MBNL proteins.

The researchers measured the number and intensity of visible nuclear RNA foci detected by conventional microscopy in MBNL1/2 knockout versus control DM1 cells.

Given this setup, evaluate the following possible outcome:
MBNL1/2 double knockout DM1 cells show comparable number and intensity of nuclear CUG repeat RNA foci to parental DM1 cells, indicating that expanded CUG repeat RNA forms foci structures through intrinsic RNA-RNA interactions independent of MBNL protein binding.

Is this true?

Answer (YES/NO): NO